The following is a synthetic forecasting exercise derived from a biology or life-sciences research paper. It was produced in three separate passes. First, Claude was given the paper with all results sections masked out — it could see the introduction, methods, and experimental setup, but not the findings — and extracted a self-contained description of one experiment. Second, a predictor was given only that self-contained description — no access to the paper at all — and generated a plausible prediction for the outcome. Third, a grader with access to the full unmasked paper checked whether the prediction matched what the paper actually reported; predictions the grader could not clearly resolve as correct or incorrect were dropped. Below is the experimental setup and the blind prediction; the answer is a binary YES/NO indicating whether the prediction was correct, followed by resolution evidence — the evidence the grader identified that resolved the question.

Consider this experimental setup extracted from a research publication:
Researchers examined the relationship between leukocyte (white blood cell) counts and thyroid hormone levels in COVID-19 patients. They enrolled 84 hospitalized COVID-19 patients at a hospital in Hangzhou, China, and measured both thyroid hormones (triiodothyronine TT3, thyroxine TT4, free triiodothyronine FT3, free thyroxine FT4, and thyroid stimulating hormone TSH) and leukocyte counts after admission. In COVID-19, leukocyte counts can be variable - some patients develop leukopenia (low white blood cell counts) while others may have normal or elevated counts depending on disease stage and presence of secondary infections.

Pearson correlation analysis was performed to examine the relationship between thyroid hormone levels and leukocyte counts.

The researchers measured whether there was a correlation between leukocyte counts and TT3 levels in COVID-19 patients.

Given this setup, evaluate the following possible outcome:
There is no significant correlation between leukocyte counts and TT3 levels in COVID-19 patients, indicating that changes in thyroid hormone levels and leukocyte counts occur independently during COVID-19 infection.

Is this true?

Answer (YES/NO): NO